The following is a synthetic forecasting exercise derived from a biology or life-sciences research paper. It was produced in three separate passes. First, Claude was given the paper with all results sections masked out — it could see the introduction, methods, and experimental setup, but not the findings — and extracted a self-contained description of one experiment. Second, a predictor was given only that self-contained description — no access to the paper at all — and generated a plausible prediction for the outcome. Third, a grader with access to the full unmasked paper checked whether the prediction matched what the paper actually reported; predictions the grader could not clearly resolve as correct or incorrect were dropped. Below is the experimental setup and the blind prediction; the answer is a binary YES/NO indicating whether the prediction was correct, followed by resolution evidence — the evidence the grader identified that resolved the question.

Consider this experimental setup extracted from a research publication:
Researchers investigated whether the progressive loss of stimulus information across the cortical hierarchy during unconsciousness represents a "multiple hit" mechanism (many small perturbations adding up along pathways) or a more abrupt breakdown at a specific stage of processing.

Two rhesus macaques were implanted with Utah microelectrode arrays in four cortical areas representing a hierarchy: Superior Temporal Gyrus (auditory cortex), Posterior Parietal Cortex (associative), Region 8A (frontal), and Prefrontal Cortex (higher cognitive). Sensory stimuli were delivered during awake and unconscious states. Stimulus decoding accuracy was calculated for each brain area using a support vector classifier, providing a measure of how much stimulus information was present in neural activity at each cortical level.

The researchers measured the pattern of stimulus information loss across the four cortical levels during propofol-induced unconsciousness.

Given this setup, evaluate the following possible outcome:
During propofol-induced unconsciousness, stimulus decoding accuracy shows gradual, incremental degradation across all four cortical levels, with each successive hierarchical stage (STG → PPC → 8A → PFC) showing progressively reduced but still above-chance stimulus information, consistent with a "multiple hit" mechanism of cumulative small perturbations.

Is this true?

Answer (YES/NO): NO